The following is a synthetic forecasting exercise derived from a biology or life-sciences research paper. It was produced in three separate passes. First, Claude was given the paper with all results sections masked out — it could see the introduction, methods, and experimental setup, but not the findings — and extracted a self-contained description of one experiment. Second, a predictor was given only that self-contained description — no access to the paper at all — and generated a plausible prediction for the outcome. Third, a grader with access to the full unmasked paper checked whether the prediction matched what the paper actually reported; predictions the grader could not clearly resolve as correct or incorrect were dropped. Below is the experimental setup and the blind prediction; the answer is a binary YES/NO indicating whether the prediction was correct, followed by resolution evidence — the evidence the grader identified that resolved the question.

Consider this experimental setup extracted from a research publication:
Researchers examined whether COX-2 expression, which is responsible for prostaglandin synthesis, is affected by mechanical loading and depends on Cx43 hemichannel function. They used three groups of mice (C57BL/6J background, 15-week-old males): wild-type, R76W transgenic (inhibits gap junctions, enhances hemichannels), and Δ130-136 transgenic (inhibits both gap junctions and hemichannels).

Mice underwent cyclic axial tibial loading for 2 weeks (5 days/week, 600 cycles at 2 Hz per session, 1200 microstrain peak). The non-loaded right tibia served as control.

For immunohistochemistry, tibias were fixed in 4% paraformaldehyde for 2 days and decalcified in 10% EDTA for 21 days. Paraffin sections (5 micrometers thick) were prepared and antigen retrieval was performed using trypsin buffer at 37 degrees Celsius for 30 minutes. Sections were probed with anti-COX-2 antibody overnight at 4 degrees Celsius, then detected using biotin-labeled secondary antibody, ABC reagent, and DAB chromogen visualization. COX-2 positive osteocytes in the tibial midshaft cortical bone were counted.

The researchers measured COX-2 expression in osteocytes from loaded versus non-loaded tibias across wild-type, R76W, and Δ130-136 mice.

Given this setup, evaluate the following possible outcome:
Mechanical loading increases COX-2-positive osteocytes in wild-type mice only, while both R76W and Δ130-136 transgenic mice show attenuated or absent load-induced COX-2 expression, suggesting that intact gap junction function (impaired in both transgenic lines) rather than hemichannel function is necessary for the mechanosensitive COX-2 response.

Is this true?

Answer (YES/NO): NO